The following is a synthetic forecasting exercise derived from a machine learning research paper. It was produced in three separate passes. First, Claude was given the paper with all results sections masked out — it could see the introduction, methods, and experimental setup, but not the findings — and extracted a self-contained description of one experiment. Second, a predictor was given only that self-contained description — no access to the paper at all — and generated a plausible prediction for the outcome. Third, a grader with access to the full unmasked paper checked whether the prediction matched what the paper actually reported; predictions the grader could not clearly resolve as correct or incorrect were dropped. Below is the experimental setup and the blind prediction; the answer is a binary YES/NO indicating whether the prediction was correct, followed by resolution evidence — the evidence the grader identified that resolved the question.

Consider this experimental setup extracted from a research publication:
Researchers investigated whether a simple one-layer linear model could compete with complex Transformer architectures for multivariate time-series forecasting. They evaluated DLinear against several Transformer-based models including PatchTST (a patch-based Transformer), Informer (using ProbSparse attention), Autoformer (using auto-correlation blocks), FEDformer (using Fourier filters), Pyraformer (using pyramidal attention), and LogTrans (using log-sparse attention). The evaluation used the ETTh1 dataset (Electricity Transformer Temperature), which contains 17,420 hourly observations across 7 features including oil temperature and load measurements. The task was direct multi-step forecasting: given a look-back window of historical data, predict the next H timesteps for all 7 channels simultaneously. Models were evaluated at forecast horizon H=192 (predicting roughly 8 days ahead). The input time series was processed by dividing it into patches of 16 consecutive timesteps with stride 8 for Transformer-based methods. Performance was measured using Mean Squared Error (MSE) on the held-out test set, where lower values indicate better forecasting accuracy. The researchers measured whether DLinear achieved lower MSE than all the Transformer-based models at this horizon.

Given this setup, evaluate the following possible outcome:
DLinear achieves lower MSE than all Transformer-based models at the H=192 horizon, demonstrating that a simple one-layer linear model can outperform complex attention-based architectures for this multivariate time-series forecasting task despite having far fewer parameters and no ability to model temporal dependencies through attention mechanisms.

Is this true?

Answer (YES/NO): YES